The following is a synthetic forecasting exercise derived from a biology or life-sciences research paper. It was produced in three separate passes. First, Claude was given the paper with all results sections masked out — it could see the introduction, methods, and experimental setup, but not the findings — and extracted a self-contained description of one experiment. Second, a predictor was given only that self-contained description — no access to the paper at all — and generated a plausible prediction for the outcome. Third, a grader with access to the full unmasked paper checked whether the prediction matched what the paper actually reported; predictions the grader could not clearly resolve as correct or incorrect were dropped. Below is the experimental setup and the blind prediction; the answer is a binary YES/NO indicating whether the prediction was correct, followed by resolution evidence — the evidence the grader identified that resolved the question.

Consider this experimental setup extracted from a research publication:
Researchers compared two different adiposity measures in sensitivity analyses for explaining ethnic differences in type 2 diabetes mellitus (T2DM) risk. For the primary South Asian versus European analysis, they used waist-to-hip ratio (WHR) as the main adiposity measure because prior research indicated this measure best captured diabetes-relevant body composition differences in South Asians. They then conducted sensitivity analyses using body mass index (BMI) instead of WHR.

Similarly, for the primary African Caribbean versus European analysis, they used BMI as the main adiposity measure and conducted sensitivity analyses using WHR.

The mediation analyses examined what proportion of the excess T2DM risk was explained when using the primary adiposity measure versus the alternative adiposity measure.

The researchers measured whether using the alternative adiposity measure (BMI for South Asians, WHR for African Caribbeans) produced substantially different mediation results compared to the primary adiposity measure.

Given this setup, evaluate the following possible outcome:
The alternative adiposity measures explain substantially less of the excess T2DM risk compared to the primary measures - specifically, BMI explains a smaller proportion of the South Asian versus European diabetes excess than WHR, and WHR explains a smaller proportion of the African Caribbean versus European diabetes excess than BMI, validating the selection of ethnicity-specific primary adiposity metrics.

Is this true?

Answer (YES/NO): YES